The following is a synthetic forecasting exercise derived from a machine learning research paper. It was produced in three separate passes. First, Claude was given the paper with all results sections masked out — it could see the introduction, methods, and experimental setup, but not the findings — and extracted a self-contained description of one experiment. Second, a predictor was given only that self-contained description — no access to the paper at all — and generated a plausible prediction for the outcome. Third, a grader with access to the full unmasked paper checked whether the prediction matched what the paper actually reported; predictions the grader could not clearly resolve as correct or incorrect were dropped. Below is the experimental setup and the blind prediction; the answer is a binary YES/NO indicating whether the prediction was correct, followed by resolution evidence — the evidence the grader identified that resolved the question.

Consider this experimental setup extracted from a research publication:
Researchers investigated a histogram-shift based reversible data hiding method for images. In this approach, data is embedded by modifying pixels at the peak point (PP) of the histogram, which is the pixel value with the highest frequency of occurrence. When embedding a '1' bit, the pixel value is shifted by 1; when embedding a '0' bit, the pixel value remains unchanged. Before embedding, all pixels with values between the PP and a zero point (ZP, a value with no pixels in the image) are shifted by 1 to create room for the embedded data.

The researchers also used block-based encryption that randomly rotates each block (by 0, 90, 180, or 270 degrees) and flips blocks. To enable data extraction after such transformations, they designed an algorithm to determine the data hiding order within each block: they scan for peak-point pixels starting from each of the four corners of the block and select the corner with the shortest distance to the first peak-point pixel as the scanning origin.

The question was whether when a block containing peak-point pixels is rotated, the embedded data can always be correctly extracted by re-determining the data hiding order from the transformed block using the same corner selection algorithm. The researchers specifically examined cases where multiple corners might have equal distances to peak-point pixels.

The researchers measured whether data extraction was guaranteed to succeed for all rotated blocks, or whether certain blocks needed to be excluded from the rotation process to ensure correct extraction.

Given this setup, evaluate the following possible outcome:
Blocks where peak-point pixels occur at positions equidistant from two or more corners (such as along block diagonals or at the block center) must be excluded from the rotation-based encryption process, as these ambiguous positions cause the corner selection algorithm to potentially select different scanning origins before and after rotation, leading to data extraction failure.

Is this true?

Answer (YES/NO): YES